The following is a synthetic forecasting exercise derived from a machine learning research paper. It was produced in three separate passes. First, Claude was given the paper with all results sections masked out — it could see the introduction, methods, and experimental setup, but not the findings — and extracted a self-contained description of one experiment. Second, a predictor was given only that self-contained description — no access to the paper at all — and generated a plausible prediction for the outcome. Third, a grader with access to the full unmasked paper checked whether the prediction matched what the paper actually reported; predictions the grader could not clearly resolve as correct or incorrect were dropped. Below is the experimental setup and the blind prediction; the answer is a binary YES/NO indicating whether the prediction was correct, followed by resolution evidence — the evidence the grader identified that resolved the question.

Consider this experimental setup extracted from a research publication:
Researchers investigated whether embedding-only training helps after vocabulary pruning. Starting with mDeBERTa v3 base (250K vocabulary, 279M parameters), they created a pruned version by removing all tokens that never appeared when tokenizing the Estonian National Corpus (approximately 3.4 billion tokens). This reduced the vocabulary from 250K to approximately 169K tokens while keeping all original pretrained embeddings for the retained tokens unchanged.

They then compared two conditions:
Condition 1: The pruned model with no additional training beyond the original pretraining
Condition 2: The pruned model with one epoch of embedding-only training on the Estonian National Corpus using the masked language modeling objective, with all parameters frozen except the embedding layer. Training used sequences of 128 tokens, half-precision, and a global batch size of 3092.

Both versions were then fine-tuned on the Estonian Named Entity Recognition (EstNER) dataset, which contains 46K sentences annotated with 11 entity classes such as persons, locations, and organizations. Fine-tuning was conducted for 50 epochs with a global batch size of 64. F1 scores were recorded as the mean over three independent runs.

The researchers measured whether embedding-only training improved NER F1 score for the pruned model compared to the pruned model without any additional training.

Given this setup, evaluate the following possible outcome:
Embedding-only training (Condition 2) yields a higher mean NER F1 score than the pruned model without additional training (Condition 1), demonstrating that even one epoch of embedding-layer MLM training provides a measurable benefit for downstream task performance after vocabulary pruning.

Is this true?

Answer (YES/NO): NO